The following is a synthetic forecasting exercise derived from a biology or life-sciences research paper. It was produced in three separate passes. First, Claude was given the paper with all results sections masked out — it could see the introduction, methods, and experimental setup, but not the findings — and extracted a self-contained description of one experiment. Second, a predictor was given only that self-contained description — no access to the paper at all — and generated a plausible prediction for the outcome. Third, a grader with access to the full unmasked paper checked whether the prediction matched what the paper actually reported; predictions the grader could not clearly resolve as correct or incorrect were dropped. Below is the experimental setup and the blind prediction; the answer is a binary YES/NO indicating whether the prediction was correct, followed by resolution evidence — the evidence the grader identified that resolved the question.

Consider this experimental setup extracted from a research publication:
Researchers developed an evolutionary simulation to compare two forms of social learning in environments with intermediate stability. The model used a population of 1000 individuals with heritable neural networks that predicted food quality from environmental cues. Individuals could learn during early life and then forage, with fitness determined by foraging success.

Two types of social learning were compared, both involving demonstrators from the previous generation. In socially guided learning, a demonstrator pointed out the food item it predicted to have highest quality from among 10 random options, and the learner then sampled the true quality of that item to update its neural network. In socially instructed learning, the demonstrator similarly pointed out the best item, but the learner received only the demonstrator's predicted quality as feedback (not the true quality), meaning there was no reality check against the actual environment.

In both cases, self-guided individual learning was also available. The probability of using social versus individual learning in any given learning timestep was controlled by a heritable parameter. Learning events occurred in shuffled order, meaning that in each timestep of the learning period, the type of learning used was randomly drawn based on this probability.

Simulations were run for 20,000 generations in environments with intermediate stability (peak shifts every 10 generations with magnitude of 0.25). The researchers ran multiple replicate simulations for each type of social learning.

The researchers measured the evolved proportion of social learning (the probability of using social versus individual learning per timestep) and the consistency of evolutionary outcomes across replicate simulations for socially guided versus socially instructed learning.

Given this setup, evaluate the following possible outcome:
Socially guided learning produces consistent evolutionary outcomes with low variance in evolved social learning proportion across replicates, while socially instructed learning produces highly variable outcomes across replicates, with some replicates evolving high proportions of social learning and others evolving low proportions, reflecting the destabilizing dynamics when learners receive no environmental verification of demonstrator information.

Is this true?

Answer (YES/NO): NO